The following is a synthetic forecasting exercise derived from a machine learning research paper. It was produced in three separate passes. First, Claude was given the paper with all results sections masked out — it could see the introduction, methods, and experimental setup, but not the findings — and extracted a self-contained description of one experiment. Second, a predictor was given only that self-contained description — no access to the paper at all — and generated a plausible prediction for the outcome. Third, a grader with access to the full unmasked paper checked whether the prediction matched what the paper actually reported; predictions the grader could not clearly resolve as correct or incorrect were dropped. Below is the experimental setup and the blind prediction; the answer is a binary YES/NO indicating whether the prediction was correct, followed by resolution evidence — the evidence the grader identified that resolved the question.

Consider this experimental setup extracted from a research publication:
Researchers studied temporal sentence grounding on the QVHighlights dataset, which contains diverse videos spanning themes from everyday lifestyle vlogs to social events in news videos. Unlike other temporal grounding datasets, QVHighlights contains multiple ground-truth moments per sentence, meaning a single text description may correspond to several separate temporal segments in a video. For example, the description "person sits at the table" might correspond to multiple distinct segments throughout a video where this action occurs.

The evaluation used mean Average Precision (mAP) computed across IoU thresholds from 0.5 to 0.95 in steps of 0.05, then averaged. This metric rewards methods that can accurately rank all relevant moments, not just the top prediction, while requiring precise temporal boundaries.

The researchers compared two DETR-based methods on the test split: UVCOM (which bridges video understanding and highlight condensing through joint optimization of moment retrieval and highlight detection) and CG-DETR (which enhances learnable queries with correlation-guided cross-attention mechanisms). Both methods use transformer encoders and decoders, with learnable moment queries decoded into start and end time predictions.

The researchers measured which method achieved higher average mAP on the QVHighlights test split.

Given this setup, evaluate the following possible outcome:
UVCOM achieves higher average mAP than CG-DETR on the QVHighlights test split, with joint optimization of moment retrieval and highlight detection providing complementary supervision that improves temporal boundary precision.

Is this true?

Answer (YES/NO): YES